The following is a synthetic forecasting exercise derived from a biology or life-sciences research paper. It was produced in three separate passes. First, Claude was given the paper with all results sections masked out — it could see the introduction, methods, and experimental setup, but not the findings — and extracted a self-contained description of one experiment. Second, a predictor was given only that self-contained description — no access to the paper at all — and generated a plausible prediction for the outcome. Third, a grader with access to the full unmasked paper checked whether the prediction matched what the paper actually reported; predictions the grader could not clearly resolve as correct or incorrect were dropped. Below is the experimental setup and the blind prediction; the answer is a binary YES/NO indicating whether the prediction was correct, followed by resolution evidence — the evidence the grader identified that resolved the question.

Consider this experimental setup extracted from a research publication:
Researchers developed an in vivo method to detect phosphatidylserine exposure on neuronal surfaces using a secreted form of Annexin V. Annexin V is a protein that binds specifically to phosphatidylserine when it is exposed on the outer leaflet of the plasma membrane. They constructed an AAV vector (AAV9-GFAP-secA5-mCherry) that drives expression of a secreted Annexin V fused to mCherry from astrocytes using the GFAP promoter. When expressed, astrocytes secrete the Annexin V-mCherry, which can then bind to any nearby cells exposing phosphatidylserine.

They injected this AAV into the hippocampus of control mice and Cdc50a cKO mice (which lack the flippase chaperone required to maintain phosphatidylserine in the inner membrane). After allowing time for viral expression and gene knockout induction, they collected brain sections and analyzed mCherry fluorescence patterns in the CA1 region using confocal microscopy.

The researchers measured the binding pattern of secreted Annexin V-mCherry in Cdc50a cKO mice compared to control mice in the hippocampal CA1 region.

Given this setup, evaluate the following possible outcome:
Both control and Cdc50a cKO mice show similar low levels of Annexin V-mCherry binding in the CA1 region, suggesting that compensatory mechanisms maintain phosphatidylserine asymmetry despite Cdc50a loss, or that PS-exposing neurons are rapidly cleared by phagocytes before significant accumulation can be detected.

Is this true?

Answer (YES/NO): NO